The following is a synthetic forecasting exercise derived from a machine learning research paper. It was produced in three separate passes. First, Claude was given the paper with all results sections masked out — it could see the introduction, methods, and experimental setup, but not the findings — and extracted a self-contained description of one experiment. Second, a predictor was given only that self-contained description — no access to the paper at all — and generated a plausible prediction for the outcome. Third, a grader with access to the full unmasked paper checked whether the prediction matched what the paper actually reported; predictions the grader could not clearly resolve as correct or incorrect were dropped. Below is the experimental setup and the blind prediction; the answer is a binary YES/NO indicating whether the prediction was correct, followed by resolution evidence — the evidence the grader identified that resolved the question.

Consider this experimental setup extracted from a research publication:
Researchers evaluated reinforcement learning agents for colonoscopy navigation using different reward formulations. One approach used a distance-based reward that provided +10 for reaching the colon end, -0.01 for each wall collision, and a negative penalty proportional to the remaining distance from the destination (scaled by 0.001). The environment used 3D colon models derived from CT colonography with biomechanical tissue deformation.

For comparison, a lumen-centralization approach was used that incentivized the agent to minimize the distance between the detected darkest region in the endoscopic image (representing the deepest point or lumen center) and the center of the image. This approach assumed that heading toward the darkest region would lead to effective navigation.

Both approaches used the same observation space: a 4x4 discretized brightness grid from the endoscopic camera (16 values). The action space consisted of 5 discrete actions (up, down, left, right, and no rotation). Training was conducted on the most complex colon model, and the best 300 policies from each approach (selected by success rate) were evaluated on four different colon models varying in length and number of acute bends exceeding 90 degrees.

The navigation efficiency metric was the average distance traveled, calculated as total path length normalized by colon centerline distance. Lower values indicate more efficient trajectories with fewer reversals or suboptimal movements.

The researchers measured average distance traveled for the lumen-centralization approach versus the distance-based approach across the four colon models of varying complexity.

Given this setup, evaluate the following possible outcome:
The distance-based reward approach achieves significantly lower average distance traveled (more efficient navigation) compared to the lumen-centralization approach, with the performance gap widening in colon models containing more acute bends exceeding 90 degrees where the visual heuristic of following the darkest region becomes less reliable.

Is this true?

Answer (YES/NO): NO